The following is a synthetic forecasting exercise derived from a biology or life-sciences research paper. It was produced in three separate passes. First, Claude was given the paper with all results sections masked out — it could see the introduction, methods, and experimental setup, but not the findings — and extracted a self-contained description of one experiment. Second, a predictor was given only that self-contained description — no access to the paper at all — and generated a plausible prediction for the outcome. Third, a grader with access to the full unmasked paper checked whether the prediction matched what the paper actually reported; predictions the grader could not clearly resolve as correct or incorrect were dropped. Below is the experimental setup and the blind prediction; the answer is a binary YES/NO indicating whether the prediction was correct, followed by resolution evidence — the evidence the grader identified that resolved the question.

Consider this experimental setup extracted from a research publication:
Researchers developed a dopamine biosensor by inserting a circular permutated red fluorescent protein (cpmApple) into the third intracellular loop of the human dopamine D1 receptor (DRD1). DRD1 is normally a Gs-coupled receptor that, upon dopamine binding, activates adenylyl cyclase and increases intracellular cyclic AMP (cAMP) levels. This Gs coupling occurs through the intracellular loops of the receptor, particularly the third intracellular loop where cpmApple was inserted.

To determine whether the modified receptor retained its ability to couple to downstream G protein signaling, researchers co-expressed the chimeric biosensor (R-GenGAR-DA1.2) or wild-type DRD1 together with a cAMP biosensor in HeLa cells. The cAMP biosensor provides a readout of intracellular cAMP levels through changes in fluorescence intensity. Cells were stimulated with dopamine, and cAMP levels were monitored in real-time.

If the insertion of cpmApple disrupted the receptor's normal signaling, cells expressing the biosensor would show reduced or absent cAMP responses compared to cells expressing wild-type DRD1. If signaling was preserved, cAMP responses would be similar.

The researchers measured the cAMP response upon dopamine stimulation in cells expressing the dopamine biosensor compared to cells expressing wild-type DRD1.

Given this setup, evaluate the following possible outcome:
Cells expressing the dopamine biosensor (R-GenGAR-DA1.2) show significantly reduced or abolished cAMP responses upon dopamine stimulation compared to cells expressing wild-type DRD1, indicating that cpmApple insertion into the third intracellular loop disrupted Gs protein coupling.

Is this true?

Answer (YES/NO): YES